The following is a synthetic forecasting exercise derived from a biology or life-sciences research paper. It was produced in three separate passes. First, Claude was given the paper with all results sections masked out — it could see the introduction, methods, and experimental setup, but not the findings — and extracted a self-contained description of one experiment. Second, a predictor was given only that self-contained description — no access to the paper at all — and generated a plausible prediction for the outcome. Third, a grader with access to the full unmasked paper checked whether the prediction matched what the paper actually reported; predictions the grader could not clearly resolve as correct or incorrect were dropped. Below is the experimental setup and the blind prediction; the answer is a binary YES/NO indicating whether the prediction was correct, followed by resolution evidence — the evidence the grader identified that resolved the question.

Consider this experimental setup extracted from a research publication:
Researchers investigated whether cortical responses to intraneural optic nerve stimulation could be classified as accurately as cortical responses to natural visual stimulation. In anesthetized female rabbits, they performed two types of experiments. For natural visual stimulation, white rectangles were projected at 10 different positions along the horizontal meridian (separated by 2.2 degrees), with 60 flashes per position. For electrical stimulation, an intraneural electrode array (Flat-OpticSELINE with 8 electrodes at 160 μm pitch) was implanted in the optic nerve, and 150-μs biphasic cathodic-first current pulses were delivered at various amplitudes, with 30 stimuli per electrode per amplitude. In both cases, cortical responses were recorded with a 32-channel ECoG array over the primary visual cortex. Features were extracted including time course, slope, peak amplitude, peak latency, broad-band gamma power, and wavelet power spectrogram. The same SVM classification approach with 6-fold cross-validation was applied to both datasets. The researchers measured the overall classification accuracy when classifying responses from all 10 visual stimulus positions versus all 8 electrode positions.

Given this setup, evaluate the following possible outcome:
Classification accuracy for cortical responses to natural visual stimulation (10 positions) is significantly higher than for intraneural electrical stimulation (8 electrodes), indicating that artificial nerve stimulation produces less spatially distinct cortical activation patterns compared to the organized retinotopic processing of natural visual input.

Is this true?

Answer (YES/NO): NO